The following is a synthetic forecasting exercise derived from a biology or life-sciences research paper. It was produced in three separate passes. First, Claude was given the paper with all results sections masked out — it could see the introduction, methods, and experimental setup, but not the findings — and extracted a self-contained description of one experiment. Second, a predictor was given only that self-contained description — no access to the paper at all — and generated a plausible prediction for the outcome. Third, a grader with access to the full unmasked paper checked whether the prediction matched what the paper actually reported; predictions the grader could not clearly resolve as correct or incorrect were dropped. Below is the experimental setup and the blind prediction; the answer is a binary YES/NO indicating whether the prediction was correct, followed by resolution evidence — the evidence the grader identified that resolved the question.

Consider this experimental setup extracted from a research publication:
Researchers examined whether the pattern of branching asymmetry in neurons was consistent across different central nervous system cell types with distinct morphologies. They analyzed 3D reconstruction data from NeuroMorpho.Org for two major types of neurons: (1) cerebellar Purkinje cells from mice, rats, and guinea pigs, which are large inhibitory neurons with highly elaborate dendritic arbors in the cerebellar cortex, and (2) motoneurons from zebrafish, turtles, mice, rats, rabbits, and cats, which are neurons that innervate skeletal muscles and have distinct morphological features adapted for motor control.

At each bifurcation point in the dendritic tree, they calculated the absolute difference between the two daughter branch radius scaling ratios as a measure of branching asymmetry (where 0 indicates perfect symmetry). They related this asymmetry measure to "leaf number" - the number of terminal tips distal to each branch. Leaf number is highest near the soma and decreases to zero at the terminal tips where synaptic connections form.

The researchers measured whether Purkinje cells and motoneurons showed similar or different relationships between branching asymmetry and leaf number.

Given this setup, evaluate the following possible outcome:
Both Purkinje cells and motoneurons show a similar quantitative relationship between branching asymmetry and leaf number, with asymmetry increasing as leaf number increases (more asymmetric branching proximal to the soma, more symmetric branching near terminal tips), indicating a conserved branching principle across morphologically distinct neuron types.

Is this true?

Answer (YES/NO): NO